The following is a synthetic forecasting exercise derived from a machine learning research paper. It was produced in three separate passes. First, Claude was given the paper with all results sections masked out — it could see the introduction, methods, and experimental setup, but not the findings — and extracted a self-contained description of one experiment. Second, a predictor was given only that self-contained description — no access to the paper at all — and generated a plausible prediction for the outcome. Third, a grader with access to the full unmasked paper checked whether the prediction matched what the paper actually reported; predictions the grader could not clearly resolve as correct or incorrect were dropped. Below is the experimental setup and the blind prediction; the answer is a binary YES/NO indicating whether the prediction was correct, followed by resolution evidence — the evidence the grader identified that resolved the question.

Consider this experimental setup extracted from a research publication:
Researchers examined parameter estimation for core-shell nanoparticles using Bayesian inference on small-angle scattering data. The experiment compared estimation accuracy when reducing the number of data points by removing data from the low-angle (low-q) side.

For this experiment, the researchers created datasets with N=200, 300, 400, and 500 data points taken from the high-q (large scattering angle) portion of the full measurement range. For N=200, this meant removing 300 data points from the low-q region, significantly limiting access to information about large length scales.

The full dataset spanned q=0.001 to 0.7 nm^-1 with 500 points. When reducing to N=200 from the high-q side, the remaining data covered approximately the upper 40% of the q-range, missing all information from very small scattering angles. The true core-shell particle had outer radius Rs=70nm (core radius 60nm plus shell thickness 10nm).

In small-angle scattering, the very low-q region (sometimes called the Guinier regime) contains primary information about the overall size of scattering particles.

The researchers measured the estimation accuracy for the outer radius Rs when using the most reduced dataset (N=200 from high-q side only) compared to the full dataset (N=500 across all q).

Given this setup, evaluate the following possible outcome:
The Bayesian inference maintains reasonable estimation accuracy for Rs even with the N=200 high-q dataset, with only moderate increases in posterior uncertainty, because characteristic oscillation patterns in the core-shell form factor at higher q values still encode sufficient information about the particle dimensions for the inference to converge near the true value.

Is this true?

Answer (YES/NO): NO